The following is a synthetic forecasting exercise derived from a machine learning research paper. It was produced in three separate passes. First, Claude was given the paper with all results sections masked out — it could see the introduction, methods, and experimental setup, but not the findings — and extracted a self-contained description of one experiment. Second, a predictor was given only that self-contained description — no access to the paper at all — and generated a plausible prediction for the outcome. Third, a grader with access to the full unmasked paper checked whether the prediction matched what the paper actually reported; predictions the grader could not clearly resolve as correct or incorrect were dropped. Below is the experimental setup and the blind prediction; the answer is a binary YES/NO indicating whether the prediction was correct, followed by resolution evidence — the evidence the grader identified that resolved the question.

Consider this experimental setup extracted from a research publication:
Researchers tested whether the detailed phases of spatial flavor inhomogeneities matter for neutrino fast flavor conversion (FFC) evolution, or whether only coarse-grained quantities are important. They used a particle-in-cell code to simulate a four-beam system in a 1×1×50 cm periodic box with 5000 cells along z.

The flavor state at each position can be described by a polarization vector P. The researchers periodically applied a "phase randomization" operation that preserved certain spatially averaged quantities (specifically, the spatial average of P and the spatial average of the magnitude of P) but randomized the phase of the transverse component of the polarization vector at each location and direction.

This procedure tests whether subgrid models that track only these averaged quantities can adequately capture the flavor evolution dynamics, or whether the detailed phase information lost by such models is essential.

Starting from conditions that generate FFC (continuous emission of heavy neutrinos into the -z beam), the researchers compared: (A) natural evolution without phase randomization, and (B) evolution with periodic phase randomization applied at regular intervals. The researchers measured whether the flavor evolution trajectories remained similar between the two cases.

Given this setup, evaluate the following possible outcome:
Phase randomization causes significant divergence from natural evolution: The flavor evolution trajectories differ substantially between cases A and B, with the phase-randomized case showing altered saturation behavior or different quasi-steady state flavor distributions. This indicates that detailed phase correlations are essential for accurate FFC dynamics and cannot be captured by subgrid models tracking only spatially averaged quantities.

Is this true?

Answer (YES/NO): YES